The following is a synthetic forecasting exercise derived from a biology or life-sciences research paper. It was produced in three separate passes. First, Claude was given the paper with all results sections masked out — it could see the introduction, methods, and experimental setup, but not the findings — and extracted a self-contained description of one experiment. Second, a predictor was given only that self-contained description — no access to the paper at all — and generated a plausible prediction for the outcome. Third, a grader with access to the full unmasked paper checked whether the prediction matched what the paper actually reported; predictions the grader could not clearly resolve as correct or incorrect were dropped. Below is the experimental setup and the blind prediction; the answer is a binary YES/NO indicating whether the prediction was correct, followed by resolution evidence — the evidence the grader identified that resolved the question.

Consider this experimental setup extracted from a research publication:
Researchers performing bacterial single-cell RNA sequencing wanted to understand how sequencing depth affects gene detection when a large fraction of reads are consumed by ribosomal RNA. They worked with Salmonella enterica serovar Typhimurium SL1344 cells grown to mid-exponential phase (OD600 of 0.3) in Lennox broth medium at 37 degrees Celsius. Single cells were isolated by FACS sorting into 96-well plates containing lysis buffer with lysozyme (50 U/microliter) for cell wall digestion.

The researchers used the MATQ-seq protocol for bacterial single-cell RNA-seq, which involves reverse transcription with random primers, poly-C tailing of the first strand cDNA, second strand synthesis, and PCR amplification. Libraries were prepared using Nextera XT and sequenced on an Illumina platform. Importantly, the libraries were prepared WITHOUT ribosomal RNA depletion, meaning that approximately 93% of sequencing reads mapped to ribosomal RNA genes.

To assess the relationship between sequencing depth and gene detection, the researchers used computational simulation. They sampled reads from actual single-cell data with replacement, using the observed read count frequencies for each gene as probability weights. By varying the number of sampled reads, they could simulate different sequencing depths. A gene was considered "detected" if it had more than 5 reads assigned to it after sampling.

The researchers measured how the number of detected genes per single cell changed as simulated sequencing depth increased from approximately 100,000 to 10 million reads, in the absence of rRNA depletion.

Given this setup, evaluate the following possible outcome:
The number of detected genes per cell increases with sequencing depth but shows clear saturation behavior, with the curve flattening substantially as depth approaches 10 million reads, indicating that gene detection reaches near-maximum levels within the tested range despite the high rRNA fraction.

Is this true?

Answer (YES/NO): YES